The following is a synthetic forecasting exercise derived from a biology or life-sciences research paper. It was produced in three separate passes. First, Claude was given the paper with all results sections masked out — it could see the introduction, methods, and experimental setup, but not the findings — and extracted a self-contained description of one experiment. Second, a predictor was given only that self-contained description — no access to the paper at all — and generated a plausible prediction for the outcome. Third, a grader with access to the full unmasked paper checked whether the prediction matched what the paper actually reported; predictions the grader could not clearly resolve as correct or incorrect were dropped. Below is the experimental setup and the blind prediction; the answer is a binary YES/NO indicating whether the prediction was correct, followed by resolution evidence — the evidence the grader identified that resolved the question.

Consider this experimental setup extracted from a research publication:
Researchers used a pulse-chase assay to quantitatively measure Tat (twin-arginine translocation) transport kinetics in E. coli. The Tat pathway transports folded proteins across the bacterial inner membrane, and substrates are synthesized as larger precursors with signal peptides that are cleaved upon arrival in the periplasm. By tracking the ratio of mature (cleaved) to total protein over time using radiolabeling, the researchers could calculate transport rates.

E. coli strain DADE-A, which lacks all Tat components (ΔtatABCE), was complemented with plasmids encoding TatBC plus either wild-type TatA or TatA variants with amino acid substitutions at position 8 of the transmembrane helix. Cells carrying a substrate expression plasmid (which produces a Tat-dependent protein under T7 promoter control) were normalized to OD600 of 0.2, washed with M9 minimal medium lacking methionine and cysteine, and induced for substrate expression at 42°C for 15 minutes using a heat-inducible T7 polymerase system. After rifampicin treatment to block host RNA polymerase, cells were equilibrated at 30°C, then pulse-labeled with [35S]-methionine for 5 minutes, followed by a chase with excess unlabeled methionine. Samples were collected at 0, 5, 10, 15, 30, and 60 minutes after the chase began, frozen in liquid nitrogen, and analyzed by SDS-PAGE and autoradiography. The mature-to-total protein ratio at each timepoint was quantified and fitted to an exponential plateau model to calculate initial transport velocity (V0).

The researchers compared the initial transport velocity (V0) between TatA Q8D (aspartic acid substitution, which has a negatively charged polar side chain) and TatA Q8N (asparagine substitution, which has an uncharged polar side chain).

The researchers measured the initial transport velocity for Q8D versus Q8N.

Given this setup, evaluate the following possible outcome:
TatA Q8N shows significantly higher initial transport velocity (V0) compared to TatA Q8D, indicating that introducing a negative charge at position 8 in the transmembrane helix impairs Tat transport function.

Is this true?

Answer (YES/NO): YES